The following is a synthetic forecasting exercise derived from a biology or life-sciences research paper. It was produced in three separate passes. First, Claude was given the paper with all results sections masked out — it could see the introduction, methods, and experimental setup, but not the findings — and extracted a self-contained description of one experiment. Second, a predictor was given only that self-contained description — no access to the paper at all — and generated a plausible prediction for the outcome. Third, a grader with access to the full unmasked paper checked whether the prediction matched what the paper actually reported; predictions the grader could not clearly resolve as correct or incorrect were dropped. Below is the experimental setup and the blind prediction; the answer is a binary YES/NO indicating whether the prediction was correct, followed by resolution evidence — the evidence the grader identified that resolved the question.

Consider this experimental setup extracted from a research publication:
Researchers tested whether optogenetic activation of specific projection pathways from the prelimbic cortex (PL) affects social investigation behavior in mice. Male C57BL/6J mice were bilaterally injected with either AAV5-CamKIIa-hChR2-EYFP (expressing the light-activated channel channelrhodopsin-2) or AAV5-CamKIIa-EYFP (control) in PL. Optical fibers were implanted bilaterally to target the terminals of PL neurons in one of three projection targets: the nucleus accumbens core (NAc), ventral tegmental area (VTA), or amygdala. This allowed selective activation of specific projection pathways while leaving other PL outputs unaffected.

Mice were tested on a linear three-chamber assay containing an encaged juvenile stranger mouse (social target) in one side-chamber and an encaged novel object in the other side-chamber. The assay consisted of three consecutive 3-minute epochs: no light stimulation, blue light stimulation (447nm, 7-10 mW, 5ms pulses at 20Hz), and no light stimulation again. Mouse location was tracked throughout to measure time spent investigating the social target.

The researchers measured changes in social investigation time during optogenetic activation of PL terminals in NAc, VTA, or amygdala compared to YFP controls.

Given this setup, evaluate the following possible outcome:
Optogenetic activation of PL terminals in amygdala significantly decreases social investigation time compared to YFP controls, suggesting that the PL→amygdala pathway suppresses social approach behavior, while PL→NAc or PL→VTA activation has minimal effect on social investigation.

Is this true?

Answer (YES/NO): NO